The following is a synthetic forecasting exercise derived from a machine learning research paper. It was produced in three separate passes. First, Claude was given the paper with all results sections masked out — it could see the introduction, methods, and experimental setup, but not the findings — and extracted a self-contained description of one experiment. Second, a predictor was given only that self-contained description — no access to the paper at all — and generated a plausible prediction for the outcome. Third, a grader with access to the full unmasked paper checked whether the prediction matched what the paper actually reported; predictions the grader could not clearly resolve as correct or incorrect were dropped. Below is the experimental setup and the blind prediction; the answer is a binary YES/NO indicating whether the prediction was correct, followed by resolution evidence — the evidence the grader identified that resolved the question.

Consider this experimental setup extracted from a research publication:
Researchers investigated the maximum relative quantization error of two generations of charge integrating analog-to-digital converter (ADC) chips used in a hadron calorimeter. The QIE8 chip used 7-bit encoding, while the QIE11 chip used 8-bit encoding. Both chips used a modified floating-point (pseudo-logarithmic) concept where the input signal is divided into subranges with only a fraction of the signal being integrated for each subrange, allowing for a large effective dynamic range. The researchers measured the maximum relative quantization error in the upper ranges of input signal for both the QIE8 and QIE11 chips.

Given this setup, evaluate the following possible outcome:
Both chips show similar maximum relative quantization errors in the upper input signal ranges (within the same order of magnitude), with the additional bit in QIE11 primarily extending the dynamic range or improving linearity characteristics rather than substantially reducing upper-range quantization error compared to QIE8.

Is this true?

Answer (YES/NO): NO